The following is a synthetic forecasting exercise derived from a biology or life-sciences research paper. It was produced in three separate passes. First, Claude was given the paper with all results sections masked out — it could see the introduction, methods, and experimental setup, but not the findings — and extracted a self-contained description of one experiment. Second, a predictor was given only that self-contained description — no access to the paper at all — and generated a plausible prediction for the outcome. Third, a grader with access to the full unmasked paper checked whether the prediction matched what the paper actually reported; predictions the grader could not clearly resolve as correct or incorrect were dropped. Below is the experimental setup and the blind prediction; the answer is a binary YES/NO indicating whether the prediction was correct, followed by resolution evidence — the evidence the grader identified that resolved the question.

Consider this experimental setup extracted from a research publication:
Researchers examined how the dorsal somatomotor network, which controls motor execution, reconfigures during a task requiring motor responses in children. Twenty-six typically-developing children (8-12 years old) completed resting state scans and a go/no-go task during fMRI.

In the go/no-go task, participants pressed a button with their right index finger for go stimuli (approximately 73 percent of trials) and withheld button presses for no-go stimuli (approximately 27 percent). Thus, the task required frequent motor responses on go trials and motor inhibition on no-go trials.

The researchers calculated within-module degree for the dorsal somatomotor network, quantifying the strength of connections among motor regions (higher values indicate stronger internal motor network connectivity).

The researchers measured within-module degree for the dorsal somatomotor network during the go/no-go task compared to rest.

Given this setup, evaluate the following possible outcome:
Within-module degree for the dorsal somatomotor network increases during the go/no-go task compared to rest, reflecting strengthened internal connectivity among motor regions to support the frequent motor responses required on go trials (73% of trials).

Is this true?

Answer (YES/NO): NO